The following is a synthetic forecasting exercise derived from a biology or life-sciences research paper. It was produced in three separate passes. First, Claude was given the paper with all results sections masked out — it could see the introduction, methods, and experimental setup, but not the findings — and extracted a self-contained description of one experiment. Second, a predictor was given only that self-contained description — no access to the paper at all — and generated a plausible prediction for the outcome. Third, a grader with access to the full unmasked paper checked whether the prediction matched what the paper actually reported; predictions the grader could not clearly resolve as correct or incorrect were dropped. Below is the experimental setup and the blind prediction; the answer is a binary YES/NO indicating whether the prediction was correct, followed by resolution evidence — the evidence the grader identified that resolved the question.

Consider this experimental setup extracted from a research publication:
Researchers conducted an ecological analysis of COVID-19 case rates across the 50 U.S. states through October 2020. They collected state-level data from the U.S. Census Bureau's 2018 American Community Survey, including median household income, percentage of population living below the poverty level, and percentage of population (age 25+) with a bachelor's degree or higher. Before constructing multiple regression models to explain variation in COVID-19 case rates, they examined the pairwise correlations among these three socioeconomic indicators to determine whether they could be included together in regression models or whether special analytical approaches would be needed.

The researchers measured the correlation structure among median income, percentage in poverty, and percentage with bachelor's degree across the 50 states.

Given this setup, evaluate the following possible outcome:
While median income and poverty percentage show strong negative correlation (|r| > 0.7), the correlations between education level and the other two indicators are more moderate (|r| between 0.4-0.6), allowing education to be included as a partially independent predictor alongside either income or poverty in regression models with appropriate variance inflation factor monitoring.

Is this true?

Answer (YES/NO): NO